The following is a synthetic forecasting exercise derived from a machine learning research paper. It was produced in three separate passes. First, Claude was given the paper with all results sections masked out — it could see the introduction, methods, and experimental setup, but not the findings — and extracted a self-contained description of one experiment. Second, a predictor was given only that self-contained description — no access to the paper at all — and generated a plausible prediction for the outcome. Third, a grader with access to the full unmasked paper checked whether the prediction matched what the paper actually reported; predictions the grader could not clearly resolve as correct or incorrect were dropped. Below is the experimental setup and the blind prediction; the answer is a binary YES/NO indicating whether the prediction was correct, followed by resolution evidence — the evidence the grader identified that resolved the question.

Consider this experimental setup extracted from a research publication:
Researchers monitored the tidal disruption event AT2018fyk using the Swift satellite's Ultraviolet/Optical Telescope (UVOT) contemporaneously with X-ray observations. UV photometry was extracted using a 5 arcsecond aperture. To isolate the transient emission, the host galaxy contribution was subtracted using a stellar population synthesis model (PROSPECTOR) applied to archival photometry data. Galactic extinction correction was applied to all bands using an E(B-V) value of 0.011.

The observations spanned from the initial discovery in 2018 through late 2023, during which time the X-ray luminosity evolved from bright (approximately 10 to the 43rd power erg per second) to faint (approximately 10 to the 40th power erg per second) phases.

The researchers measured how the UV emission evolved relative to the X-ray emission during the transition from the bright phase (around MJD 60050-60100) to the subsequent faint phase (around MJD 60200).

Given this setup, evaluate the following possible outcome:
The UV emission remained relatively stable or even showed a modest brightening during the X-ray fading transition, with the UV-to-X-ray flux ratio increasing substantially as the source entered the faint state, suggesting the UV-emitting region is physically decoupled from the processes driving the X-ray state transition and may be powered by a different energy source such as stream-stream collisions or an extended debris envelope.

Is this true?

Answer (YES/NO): NO